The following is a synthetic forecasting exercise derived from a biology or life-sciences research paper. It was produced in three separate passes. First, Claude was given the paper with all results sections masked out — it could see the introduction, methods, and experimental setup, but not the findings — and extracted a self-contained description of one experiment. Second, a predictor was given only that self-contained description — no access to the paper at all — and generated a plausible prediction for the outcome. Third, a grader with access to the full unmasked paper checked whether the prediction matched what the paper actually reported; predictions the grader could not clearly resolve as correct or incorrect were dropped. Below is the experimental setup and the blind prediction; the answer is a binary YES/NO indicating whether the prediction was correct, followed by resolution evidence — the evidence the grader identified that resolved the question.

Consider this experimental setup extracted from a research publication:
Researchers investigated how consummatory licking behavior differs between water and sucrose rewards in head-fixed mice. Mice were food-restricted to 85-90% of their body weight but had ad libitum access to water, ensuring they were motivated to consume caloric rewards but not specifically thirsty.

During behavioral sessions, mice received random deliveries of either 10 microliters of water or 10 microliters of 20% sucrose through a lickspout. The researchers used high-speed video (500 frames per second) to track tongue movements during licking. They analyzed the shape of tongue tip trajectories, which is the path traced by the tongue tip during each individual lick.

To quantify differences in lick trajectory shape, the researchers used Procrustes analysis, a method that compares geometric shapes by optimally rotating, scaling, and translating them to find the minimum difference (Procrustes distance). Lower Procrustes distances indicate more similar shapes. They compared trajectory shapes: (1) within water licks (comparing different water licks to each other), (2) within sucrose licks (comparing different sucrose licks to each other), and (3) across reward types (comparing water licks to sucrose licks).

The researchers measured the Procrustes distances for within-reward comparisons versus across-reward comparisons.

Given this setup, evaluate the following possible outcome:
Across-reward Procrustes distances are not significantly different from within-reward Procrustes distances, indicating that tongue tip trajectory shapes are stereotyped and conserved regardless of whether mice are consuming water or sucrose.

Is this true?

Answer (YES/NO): NO